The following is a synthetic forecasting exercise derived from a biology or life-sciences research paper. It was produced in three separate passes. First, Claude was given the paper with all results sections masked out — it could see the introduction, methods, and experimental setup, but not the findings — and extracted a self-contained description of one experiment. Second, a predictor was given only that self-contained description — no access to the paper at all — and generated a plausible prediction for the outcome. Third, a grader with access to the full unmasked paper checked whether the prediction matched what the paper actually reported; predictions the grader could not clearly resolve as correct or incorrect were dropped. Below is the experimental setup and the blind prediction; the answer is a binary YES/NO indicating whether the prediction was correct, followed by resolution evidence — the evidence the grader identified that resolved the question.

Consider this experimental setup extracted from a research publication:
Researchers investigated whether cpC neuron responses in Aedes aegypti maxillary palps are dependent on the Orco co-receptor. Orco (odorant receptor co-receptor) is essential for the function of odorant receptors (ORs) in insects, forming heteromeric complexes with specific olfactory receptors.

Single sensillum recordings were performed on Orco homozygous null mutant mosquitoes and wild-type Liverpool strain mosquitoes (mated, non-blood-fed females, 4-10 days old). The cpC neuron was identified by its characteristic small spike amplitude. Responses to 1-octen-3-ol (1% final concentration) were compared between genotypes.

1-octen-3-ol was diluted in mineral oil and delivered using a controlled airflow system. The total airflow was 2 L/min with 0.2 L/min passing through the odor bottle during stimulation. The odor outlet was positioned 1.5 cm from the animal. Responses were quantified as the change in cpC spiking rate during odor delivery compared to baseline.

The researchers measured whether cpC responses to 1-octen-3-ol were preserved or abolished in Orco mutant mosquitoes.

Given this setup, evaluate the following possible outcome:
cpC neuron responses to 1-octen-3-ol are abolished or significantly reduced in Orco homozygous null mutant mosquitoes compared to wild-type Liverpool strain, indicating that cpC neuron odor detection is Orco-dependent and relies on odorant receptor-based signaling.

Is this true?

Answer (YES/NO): YES